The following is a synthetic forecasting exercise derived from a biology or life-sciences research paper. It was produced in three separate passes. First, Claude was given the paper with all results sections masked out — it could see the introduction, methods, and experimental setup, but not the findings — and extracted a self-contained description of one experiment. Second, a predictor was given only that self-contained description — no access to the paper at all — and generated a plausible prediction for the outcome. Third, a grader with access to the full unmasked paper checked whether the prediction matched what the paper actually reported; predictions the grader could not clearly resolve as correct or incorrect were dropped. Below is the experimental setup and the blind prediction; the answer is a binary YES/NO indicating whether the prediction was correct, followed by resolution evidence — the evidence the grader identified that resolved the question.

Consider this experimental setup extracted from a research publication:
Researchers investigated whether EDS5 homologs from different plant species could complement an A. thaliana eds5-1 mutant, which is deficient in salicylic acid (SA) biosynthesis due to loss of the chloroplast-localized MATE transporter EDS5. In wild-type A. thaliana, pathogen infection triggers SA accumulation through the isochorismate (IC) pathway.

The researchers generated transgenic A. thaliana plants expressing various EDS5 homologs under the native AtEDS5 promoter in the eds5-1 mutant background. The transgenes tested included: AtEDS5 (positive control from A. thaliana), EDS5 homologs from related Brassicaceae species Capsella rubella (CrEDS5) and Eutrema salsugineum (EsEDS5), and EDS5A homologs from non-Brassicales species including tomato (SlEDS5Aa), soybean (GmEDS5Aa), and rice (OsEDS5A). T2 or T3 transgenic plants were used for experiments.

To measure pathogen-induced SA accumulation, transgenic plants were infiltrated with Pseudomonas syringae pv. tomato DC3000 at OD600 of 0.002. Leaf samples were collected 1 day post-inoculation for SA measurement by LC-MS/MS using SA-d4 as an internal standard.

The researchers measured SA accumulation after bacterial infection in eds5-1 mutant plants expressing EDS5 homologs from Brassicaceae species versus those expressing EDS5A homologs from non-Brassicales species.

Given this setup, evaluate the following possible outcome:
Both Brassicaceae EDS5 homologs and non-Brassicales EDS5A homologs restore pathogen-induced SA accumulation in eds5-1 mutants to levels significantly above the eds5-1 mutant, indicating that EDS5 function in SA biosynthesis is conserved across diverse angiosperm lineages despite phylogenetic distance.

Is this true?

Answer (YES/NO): NO